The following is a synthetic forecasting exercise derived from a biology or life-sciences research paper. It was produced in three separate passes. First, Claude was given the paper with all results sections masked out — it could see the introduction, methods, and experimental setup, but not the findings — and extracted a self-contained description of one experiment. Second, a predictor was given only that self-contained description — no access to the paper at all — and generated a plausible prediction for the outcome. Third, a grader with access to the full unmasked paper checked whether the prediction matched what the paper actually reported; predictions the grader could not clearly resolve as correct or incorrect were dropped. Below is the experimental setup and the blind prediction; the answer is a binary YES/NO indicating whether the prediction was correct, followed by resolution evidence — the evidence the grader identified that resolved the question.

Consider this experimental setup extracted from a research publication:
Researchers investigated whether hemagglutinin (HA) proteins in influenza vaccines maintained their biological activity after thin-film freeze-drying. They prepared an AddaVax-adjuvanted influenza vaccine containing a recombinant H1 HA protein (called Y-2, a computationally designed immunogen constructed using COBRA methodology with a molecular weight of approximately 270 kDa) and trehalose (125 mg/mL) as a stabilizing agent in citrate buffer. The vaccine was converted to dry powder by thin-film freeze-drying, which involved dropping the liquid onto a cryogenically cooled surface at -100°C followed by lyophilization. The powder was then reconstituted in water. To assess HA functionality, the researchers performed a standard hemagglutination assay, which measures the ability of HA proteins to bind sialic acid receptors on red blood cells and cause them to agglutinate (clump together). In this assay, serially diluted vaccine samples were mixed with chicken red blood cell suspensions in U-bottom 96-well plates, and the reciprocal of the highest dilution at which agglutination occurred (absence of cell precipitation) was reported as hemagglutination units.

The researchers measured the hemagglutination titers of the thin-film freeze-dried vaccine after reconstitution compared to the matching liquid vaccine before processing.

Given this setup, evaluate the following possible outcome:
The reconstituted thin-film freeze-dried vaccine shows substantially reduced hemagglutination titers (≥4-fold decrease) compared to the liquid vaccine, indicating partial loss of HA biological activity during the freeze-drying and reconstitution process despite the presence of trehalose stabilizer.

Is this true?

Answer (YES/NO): NO